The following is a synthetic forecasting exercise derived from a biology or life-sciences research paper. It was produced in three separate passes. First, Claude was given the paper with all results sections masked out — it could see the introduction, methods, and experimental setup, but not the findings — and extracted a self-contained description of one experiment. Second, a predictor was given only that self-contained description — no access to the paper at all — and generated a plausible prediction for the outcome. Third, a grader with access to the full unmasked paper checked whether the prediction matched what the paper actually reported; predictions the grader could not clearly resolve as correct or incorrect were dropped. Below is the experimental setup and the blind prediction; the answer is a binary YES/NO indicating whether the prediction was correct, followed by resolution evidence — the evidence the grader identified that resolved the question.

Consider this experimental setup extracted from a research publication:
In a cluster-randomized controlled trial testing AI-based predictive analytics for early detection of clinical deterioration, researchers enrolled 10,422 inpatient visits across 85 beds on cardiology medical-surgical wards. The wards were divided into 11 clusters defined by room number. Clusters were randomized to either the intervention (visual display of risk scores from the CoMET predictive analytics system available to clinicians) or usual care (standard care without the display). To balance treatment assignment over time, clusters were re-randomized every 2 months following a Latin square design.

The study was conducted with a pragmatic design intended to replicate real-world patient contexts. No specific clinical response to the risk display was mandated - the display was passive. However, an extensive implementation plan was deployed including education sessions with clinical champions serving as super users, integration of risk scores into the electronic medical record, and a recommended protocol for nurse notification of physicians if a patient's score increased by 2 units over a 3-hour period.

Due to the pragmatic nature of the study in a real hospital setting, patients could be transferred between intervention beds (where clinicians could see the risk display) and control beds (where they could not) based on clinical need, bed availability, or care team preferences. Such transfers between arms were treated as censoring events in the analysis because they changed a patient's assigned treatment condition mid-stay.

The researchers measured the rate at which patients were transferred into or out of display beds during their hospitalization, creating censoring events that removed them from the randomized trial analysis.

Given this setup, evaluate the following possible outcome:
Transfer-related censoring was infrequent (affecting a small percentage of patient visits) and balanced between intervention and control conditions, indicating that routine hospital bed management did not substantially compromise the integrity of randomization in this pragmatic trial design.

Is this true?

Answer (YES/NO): NO